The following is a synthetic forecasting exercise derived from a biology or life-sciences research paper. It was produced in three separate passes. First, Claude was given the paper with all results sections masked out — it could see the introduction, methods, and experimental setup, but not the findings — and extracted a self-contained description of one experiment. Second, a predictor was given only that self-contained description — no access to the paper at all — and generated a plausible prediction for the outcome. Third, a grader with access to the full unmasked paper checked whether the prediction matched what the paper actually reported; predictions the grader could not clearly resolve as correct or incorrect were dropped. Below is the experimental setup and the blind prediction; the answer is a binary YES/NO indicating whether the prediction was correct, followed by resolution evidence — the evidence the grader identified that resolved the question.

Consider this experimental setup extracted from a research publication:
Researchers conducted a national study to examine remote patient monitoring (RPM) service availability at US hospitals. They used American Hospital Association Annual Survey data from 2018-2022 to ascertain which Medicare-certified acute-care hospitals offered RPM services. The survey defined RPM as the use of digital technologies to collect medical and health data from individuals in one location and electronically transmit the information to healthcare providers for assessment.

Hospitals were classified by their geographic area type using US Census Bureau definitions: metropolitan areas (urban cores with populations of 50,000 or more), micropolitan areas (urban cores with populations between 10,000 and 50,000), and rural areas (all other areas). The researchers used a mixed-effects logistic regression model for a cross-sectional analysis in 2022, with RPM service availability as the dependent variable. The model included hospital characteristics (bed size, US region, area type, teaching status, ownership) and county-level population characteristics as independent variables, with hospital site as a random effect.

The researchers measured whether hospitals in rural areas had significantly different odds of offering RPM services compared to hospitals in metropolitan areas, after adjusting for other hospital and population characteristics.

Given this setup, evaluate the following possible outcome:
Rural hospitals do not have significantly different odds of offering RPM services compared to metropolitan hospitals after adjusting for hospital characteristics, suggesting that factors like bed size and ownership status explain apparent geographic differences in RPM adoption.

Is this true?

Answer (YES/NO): NO